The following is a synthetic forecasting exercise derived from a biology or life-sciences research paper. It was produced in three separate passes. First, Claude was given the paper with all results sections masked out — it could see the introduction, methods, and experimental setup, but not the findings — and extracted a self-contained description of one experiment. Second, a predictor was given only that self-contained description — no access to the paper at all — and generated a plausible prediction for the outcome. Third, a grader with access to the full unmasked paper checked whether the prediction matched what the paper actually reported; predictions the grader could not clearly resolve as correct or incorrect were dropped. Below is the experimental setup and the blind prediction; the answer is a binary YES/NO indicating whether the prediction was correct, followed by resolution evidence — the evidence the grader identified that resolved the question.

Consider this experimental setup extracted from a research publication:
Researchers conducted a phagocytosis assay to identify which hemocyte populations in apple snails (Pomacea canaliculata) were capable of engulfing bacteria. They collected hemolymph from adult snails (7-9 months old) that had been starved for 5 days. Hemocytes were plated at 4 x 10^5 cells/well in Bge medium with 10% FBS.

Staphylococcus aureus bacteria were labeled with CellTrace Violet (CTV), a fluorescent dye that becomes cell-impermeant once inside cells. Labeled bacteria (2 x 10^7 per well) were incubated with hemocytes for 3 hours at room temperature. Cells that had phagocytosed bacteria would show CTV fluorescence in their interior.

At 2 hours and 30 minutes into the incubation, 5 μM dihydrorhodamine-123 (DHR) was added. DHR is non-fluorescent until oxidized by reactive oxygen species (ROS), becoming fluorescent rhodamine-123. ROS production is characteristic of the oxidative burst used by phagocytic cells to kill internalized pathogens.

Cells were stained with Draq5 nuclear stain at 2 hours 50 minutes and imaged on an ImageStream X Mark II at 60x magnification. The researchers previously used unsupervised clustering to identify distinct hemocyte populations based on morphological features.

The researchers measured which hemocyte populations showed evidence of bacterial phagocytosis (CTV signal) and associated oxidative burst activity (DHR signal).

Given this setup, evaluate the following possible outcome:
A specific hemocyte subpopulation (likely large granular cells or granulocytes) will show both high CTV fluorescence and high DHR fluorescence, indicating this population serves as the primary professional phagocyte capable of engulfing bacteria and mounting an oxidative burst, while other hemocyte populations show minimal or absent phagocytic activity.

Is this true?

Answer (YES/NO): NO